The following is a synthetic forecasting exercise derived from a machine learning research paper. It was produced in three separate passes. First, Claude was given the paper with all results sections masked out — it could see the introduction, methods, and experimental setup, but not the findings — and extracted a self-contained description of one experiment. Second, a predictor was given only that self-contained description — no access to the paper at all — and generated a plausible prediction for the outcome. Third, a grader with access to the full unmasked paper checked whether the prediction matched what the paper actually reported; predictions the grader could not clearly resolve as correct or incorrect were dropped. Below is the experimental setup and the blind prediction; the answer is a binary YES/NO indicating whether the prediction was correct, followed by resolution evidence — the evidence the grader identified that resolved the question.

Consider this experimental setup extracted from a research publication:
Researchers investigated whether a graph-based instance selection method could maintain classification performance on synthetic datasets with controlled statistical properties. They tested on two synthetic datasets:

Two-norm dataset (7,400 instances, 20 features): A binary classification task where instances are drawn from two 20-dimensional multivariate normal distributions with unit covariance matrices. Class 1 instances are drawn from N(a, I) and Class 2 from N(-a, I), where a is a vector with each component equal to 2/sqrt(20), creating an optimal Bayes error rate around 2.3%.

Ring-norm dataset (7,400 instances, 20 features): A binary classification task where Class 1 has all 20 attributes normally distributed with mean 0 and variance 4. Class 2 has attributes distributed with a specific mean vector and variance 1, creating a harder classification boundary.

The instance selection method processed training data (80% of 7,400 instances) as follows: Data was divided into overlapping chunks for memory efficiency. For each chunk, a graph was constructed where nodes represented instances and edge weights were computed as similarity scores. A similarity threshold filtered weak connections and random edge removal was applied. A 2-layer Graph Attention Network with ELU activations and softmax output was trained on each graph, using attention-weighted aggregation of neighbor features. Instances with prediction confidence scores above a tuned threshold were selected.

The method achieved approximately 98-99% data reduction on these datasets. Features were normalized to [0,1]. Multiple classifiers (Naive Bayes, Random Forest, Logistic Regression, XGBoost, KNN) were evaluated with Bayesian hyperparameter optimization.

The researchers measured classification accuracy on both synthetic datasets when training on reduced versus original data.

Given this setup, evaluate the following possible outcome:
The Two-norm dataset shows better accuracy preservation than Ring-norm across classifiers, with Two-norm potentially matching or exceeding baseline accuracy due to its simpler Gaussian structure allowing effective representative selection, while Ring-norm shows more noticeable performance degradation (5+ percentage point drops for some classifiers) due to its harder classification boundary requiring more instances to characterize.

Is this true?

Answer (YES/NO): NO